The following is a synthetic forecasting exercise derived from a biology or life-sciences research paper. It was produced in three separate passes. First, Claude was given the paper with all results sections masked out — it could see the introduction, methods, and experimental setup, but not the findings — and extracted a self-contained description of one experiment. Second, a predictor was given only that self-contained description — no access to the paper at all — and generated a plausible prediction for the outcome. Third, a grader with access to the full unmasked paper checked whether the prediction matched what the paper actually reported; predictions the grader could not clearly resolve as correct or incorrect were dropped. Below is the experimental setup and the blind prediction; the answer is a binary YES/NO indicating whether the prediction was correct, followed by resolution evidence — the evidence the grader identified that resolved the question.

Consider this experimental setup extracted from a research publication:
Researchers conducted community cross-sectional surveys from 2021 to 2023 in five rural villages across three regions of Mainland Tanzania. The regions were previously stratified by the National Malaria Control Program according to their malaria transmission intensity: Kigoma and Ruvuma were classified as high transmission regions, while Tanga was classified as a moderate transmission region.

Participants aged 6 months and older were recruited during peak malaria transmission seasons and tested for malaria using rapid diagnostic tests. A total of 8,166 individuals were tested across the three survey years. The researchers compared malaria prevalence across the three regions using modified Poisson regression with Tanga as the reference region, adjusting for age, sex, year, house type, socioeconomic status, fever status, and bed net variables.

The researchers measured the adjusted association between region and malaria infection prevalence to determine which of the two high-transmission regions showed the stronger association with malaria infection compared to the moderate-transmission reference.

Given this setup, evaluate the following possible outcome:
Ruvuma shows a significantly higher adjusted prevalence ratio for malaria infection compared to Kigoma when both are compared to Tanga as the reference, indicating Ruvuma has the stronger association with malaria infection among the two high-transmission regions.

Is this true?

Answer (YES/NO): YES